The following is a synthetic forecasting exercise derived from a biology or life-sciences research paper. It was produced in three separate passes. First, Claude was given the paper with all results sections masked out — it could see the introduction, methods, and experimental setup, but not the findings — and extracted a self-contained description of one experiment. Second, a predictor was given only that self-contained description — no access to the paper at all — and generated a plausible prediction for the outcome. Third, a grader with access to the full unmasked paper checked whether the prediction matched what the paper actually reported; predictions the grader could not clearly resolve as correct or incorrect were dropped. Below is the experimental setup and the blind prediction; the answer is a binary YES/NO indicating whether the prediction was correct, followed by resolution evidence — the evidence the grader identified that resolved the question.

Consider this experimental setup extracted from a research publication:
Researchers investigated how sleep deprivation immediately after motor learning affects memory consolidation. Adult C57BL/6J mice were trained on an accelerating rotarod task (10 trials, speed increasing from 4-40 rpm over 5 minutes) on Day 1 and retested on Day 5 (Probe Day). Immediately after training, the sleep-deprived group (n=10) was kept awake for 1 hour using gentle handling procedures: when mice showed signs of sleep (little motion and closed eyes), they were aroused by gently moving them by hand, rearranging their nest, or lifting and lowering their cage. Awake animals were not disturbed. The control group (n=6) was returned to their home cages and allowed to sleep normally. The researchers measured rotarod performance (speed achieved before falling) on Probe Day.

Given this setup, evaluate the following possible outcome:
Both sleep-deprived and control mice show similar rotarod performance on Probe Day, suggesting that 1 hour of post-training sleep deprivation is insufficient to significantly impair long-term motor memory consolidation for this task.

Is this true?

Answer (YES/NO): YES